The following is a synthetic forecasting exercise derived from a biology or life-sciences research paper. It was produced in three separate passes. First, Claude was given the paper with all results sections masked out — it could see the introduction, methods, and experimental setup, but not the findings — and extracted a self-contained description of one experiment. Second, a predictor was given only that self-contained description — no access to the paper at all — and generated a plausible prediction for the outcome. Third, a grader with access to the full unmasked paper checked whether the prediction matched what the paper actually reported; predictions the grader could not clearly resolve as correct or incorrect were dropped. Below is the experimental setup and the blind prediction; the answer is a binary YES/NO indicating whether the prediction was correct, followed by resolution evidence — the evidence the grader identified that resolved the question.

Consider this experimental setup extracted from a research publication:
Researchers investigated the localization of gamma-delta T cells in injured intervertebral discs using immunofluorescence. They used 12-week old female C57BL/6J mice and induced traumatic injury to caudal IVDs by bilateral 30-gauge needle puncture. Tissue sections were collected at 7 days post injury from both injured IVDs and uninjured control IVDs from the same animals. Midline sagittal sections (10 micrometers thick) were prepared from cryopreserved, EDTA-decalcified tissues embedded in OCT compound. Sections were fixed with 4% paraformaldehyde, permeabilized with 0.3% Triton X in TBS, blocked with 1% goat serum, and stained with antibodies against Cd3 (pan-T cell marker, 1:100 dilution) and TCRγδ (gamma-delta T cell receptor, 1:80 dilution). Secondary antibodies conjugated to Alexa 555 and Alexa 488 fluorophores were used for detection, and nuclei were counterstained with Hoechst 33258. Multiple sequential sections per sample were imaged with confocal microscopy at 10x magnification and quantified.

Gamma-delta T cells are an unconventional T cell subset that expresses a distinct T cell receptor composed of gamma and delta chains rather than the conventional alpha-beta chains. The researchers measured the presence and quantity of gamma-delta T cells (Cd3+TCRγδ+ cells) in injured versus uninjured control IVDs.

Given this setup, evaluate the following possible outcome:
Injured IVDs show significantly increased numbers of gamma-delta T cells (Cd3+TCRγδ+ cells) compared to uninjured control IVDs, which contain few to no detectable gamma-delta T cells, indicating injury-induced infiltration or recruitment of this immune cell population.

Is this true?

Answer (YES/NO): YES